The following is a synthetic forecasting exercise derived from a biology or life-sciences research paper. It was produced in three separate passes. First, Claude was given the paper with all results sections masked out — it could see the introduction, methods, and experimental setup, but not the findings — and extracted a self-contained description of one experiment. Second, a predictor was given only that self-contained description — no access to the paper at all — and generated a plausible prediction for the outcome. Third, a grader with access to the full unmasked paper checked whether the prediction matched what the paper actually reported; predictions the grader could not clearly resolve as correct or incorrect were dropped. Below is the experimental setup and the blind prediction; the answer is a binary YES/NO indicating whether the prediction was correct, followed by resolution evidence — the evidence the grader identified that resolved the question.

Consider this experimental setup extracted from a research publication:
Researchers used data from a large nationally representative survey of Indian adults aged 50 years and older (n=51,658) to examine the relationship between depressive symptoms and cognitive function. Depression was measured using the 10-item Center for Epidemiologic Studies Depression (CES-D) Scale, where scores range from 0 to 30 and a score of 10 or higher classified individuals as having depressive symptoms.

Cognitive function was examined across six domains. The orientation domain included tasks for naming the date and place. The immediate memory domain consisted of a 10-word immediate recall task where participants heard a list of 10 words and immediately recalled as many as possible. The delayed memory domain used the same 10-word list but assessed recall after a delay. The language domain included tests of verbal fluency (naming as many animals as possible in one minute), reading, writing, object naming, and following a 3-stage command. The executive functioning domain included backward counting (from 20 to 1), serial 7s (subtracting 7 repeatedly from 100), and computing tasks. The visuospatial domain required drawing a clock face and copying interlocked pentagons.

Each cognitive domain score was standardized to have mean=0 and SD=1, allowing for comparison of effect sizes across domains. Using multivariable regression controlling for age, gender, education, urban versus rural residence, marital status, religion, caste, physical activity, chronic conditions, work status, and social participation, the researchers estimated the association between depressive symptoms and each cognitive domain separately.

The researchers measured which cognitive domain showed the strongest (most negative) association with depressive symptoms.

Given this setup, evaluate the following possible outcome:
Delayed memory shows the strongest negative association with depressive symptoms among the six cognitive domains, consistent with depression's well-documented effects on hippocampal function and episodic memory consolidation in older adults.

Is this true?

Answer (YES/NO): NO